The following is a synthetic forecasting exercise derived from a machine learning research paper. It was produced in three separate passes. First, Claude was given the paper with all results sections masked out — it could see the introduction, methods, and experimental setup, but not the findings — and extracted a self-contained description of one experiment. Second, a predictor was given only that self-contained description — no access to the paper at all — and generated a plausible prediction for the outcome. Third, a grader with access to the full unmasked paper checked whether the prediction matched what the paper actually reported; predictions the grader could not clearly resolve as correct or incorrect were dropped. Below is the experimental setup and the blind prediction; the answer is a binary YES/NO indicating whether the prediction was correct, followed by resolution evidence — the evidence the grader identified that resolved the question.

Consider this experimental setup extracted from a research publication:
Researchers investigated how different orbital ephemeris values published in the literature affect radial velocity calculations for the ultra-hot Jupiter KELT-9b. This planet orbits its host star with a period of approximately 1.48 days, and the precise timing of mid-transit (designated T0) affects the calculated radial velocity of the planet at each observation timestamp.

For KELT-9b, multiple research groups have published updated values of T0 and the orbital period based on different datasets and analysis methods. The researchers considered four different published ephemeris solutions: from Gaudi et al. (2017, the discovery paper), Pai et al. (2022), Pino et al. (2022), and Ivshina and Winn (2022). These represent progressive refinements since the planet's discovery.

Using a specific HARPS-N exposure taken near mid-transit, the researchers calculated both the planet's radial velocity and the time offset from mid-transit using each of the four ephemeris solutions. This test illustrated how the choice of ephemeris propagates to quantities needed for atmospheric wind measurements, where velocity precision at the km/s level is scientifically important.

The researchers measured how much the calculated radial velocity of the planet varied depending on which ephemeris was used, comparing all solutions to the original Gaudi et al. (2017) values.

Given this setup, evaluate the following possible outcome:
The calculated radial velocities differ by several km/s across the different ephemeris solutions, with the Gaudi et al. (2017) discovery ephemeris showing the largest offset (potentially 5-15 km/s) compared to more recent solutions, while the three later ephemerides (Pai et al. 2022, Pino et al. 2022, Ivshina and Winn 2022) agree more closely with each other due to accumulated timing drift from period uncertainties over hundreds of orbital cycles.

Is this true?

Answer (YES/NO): NO